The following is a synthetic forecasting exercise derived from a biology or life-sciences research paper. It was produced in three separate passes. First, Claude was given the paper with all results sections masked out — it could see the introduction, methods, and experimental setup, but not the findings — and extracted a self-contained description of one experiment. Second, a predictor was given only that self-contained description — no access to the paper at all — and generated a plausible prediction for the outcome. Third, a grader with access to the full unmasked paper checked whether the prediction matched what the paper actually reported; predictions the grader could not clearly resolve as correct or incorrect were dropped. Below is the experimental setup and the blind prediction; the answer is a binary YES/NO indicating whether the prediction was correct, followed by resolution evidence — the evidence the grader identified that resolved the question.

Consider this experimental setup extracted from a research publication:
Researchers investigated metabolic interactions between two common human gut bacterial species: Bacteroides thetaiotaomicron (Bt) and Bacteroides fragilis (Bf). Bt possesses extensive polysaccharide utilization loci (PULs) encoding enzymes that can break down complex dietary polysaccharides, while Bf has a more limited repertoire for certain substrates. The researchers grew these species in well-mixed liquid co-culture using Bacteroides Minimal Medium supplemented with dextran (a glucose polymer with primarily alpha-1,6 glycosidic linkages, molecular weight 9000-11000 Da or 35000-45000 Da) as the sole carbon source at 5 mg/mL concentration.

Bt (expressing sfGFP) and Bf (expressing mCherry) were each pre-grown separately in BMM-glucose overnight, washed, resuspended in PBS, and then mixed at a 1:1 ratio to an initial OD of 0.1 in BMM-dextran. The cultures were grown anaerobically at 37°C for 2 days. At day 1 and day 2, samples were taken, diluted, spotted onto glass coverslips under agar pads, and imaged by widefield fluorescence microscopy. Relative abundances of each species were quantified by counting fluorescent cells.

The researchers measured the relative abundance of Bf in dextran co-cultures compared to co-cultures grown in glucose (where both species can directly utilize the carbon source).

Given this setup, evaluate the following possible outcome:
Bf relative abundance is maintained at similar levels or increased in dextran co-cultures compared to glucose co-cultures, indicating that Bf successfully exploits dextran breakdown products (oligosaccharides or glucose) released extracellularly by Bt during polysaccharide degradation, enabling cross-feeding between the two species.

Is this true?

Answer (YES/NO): YES